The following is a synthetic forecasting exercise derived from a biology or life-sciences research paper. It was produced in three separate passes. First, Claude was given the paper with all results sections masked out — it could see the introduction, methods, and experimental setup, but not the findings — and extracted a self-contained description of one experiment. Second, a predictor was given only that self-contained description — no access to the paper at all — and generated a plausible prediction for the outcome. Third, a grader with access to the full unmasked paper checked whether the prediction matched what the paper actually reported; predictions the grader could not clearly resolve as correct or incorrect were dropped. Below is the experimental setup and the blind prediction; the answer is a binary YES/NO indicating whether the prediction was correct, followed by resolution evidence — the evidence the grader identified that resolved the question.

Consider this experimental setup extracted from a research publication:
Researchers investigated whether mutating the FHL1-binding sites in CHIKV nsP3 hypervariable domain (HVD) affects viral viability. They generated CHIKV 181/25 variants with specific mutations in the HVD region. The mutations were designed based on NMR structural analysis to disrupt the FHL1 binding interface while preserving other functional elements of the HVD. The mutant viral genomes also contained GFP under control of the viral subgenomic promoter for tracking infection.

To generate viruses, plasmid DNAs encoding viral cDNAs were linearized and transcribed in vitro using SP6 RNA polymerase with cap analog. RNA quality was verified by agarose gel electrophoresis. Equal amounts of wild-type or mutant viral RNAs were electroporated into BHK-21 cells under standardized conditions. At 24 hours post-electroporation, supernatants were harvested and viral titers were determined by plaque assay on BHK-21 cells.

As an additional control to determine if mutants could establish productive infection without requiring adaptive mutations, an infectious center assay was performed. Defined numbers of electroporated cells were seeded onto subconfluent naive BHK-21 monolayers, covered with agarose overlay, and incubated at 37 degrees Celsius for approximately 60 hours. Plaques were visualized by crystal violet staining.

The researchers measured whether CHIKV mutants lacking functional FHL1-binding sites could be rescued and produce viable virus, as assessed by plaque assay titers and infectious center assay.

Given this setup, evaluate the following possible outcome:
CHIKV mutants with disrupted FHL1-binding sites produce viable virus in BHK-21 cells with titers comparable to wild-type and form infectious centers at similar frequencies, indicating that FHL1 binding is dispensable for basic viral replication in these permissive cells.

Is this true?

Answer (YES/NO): YES